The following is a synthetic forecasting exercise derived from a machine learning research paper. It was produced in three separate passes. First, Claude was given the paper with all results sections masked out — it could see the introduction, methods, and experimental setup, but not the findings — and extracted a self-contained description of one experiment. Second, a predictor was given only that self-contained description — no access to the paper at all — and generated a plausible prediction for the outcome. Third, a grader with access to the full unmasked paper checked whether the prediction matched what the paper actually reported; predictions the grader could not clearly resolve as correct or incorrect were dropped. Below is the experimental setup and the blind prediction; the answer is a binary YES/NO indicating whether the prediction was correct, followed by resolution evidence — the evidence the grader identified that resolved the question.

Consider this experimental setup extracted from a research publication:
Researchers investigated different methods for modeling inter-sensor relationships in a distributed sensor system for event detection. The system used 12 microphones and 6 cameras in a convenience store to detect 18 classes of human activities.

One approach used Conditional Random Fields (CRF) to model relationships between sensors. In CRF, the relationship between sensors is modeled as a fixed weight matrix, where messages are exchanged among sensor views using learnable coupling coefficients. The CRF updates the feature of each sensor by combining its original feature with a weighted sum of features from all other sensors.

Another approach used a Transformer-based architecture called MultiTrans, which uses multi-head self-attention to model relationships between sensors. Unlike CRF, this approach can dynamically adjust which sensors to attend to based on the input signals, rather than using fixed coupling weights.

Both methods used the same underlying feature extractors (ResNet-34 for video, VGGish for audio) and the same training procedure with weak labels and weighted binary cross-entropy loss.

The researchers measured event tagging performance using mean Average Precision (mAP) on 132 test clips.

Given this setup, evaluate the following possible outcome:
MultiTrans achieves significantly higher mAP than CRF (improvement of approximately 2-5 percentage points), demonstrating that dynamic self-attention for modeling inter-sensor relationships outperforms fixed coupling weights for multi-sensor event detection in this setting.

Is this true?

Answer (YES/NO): NO